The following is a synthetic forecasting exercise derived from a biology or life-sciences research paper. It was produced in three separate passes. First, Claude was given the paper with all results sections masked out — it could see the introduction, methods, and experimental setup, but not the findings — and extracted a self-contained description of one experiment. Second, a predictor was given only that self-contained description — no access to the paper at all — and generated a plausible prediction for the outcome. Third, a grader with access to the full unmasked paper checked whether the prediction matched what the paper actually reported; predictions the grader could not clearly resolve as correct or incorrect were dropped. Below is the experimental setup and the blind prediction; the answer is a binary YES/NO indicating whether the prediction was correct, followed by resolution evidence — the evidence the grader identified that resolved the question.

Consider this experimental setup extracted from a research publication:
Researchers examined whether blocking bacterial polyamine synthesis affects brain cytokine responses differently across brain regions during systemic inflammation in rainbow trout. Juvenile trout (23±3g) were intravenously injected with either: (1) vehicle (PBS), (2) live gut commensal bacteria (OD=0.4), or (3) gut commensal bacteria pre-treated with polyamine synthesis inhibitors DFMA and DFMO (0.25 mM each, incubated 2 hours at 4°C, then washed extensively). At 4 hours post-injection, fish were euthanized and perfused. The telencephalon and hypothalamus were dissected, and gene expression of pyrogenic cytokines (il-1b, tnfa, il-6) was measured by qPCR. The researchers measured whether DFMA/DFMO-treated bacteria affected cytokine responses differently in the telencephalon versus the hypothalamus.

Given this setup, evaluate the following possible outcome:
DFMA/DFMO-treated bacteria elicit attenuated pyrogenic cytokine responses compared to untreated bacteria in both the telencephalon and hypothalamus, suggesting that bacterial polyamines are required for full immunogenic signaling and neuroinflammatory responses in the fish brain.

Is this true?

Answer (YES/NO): NO